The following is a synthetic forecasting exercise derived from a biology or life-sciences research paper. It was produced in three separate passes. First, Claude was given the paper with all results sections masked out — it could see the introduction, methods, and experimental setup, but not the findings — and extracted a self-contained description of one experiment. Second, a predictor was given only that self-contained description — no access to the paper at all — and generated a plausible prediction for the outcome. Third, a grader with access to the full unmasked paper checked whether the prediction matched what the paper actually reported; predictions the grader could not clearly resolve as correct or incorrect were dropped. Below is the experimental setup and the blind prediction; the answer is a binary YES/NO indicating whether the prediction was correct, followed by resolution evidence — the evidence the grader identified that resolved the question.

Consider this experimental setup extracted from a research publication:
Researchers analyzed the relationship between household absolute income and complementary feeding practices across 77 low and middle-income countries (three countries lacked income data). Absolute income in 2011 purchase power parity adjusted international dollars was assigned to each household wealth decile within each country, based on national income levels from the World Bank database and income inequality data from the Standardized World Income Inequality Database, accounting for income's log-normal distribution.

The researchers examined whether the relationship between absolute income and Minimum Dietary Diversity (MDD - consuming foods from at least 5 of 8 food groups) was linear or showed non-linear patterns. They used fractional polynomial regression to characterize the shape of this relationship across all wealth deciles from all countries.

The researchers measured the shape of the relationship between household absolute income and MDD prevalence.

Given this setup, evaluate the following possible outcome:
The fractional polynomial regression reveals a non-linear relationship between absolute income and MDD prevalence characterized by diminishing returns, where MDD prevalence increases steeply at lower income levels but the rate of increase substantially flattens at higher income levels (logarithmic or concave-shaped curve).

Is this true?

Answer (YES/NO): NO